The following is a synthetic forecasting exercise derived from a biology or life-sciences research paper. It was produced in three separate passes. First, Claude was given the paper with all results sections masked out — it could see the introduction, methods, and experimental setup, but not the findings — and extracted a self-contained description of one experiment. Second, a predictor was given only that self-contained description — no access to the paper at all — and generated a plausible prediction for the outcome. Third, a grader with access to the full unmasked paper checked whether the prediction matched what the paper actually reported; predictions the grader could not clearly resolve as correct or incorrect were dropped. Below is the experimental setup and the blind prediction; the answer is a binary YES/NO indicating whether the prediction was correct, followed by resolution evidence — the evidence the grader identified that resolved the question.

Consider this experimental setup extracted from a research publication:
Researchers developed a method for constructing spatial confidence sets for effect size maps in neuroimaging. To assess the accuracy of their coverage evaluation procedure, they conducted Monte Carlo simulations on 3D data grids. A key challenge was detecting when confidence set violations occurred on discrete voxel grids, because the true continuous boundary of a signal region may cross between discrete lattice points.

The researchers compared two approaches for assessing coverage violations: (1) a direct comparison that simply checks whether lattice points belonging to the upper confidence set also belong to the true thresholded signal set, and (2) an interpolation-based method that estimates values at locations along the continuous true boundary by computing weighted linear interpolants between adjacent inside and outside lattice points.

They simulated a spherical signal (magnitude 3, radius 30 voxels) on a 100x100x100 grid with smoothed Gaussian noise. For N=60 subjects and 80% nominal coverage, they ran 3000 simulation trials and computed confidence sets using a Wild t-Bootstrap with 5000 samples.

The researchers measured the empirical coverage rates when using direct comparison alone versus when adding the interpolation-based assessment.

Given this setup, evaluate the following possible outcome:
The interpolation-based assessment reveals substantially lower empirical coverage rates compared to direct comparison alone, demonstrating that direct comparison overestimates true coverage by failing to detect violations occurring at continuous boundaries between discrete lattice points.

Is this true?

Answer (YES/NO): YES